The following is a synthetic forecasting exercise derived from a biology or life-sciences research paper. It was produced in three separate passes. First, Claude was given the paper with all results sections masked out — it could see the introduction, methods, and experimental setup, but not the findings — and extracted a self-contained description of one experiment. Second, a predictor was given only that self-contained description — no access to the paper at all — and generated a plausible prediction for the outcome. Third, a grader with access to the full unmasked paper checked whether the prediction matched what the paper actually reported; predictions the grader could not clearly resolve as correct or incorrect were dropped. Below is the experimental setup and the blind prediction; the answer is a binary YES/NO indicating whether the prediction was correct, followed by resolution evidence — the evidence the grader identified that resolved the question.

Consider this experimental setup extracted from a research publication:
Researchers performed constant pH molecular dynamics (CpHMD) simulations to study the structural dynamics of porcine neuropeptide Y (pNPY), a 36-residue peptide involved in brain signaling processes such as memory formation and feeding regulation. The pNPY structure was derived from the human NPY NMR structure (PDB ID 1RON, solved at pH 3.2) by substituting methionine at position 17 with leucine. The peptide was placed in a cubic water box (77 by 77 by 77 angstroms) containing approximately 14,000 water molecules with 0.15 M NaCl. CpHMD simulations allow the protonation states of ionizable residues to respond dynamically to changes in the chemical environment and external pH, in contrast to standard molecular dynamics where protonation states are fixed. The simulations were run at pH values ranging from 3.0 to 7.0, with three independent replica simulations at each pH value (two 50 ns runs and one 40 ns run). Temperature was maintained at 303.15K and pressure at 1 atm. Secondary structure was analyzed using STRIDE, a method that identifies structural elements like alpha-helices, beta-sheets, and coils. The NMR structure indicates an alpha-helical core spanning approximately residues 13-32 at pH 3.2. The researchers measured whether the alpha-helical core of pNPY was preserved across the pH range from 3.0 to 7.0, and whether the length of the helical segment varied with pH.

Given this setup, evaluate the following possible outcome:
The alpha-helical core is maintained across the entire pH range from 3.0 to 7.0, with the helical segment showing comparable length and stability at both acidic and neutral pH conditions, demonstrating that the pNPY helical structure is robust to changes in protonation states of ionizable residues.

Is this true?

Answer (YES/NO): NO